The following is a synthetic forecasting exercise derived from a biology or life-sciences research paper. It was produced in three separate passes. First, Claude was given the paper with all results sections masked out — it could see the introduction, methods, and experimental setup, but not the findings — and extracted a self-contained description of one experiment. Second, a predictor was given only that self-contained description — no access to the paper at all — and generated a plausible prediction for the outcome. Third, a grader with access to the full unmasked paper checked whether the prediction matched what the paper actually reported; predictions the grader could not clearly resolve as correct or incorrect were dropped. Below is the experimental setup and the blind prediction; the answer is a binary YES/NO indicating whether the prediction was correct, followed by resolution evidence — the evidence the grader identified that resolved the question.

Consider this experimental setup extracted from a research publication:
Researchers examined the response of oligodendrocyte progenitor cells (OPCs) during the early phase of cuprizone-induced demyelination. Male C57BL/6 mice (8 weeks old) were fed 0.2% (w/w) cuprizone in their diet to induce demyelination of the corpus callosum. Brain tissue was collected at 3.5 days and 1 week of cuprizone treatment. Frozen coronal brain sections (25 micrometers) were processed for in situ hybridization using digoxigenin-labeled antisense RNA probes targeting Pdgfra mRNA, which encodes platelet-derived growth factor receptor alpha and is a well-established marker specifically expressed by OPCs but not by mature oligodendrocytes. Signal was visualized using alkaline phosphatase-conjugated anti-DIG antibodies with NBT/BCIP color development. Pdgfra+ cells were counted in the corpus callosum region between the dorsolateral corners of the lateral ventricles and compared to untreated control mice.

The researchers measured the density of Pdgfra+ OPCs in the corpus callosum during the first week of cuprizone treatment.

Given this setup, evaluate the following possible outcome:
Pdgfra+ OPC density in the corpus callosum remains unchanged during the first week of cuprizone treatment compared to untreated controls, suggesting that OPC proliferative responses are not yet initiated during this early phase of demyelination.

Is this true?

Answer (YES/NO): NO